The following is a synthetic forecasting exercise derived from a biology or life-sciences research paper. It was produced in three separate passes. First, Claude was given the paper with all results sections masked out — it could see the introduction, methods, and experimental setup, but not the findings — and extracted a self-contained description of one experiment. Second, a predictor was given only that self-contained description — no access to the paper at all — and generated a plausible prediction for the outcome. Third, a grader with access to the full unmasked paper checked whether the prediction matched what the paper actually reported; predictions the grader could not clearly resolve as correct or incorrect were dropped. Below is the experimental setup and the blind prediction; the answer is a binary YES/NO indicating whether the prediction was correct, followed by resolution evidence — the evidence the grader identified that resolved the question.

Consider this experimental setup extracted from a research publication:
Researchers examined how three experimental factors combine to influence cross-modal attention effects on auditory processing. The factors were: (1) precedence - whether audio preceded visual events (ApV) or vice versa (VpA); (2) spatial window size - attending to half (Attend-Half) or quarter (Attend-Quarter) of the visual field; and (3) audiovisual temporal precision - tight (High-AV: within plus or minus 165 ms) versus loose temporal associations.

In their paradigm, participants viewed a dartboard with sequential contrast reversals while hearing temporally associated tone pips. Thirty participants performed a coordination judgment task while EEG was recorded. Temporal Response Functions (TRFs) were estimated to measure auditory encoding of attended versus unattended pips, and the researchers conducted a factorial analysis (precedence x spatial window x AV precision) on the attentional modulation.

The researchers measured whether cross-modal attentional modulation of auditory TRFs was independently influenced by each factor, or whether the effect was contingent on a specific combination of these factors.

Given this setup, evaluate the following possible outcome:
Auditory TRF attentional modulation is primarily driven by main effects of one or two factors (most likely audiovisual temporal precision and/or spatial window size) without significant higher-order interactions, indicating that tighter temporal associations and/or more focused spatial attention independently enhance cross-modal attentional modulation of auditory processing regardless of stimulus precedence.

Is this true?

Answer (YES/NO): NO